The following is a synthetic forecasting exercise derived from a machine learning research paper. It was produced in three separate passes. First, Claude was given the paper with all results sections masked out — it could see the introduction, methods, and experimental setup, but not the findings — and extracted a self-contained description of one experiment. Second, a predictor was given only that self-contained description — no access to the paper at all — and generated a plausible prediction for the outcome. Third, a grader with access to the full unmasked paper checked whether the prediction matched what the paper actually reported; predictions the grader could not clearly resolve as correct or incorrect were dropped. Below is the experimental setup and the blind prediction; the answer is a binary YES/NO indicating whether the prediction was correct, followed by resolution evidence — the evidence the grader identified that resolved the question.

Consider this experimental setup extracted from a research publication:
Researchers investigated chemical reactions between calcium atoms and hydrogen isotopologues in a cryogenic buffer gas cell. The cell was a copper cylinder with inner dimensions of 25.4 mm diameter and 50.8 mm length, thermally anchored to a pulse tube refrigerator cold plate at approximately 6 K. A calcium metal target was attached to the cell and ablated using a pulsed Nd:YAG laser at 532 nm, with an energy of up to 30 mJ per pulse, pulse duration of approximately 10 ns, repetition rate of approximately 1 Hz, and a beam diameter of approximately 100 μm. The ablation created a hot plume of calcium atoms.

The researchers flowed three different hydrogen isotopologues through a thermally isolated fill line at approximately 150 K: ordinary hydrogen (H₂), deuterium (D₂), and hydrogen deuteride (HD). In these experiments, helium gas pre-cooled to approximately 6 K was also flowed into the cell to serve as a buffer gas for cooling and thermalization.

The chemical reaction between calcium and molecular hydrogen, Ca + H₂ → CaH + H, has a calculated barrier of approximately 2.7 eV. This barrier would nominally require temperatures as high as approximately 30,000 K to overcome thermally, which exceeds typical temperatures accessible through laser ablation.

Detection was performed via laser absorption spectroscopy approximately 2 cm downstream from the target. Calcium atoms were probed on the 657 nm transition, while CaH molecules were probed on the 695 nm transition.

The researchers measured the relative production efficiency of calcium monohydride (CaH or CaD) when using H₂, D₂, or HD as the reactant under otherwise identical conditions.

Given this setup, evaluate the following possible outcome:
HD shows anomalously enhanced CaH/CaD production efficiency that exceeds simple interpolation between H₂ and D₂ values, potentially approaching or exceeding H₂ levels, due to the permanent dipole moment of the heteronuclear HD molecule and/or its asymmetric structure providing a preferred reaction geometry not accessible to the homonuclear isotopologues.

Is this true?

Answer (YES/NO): NO